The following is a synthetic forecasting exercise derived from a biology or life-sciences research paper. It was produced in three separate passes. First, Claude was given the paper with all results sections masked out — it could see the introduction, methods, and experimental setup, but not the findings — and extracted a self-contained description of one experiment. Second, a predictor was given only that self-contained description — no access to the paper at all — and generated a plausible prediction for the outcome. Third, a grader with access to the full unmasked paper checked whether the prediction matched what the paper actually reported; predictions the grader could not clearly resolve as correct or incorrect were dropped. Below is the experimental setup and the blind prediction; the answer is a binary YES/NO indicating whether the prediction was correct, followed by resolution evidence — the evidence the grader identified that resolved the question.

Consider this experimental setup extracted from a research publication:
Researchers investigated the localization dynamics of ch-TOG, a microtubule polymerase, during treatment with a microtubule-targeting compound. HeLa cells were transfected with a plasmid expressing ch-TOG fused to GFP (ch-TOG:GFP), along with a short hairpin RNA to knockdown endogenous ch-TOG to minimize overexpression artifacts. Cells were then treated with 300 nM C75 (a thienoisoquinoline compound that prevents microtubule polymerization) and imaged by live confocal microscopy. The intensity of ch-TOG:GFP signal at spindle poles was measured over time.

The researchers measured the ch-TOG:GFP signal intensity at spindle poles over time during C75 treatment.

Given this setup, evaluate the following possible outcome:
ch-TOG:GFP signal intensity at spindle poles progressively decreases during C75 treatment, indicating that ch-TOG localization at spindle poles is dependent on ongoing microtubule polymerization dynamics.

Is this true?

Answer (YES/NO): NO